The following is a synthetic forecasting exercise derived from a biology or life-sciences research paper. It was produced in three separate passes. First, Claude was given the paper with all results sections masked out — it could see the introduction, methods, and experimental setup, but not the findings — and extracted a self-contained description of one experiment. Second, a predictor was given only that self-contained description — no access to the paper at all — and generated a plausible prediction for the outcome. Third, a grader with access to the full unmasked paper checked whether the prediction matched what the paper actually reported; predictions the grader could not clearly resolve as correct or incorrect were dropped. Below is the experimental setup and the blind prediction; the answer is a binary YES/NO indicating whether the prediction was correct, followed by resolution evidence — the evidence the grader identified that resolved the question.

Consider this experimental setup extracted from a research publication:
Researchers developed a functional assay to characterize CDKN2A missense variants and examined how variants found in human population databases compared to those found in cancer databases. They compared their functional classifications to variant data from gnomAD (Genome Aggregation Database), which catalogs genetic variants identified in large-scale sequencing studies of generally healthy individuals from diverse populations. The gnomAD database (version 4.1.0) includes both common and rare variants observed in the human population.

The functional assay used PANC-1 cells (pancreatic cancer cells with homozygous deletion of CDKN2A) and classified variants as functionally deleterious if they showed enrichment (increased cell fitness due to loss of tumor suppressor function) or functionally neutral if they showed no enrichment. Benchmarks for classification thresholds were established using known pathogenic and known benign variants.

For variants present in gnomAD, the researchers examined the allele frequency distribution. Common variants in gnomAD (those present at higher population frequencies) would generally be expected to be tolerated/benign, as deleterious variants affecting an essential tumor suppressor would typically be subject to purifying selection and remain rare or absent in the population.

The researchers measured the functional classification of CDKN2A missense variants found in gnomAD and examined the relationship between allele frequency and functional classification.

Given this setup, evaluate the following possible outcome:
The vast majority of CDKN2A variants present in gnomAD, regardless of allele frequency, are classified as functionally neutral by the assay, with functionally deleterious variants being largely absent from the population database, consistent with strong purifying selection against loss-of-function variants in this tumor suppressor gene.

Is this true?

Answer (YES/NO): NO